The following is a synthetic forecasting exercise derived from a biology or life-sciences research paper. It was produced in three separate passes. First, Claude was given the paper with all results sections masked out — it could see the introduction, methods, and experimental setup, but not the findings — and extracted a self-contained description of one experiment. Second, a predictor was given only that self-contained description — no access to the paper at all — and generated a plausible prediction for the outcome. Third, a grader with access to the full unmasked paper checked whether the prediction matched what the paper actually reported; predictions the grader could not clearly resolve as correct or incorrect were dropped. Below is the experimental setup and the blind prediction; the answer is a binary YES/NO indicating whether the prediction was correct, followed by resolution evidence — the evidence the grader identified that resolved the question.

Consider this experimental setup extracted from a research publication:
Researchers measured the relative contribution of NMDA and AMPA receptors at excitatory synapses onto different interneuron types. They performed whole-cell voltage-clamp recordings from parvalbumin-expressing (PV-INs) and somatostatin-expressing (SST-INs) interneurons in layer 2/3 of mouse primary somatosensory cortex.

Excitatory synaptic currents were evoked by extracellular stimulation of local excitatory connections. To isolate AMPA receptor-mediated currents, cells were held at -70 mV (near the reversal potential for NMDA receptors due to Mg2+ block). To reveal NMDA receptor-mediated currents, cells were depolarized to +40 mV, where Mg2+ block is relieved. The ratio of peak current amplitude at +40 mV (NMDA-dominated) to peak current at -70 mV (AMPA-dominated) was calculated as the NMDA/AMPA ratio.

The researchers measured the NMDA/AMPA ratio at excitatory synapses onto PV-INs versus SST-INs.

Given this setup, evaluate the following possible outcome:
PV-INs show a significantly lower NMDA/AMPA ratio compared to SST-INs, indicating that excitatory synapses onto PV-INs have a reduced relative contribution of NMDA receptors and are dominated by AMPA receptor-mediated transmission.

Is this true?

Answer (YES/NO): YES